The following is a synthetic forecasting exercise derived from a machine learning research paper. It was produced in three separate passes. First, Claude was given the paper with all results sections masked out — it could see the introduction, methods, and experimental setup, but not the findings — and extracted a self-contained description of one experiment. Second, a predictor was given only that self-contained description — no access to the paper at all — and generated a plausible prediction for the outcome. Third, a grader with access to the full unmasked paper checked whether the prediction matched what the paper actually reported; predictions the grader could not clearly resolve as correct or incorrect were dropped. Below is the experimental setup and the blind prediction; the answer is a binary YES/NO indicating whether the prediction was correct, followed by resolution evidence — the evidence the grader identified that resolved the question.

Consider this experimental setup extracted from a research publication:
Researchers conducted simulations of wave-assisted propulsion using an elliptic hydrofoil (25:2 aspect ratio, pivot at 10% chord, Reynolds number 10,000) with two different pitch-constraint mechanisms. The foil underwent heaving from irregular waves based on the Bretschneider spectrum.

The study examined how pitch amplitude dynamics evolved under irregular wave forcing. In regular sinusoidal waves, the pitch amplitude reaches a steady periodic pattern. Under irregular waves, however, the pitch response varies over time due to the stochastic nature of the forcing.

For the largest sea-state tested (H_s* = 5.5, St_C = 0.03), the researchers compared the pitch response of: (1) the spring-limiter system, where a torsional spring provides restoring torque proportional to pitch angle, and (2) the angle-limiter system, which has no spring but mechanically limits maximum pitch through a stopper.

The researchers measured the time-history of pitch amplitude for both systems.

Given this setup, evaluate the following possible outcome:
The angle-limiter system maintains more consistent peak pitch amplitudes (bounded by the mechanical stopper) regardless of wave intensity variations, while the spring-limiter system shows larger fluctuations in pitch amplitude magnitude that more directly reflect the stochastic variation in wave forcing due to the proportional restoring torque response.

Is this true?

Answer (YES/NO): YES